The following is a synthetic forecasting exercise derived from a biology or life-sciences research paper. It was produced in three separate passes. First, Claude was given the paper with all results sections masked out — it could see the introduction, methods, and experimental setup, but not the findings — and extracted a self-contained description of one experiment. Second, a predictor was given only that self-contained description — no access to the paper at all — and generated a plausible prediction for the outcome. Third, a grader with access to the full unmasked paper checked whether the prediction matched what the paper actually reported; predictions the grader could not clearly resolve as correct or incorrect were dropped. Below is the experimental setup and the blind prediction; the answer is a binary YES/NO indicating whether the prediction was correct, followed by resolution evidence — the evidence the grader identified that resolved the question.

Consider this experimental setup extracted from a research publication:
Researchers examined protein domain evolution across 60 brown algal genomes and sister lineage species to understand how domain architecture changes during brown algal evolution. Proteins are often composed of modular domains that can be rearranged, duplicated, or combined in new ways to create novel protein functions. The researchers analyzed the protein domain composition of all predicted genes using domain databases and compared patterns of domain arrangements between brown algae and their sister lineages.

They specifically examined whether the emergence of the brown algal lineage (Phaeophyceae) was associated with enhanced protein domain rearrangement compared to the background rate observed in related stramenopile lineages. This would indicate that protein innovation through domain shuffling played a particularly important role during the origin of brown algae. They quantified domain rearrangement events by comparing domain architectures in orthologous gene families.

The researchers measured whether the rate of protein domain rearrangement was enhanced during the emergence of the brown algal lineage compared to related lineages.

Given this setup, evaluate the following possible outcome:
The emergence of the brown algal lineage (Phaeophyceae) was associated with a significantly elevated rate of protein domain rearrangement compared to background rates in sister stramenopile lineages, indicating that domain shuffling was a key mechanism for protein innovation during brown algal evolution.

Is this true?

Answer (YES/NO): YES